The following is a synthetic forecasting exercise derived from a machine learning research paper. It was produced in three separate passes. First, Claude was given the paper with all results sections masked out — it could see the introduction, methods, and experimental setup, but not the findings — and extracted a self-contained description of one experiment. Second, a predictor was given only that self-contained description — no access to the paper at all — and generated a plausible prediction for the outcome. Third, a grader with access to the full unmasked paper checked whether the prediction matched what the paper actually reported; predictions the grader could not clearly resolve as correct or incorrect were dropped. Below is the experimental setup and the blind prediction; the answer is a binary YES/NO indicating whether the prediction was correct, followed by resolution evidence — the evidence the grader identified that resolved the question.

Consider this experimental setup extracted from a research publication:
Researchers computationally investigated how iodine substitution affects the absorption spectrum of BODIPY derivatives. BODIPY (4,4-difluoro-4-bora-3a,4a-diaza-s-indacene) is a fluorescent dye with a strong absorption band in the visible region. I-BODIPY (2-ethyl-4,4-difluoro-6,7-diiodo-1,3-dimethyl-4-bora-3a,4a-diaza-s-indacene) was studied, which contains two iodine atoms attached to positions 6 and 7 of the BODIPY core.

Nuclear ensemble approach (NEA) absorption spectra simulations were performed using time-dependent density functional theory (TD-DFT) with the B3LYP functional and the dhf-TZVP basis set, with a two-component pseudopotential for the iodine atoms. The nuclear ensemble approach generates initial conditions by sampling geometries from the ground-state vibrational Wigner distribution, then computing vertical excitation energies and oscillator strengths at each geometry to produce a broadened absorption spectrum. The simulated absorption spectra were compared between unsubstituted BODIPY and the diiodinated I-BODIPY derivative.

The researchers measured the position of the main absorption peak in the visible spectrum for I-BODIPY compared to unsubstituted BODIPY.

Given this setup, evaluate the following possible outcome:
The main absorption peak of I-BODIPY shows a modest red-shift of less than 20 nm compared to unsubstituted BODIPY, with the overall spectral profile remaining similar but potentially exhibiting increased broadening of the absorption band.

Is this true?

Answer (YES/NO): NO